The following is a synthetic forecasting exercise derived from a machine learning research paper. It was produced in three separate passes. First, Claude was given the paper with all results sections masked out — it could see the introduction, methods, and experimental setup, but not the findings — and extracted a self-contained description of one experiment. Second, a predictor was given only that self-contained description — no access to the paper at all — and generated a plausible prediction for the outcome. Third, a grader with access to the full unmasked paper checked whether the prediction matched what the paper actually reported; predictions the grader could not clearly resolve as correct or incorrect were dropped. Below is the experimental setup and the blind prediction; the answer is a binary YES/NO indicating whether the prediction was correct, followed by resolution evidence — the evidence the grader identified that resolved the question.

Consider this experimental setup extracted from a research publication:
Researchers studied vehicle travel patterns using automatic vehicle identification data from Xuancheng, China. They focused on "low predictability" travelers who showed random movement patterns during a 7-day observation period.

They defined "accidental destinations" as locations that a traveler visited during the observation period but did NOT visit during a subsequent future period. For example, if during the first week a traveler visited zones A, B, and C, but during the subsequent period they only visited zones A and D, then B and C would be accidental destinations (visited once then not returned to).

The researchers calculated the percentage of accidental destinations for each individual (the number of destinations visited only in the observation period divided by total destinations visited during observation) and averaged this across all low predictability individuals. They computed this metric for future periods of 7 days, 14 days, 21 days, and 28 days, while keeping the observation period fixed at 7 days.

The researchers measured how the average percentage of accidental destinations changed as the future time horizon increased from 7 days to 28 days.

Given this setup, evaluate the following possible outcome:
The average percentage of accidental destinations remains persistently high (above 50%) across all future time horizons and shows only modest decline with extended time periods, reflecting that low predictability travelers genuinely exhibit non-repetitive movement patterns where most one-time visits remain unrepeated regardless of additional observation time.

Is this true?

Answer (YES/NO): NO